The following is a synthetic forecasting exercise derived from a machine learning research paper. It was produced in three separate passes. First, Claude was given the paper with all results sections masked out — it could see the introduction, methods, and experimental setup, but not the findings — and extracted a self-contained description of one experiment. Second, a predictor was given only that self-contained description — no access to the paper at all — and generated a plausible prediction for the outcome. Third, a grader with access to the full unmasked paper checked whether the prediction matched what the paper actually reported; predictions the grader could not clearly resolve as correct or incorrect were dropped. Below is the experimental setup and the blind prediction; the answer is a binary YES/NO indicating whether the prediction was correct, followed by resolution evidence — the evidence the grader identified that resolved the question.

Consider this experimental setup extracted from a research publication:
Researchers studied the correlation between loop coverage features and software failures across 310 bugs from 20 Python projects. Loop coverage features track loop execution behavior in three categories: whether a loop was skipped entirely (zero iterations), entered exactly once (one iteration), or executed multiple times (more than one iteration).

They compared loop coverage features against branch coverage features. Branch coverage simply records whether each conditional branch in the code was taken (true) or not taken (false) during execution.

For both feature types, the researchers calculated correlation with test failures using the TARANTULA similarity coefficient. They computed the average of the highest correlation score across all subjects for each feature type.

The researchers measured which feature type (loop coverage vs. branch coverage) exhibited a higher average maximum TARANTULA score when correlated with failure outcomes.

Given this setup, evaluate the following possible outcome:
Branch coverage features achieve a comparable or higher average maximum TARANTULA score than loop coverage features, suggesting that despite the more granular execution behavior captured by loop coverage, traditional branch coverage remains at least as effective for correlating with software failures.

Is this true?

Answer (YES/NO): YES